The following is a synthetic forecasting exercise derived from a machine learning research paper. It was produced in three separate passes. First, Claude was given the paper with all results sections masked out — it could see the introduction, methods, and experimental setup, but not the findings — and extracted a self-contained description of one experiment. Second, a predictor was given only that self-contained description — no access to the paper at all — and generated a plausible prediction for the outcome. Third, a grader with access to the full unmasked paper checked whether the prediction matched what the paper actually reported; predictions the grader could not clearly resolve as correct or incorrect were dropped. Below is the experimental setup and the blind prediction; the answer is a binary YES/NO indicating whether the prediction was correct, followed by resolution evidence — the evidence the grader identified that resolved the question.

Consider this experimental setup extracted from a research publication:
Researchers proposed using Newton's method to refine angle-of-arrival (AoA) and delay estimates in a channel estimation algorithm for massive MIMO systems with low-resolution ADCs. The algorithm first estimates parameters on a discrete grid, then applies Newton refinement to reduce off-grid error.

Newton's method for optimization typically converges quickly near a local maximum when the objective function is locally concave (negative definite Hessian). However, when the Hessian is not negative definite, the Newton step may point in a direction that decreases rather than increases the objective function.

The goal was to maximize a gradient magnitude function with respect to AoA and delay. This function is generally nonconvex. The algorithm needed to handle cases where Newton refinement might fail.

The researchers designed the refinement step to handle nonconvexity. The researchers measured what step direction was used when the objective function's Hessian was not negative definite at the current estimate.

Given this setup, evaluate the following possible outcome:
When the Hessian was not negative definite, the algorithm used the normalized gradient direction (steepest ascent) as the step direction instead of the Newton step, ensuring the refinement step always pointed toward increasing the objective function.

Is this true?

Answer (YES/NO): YES